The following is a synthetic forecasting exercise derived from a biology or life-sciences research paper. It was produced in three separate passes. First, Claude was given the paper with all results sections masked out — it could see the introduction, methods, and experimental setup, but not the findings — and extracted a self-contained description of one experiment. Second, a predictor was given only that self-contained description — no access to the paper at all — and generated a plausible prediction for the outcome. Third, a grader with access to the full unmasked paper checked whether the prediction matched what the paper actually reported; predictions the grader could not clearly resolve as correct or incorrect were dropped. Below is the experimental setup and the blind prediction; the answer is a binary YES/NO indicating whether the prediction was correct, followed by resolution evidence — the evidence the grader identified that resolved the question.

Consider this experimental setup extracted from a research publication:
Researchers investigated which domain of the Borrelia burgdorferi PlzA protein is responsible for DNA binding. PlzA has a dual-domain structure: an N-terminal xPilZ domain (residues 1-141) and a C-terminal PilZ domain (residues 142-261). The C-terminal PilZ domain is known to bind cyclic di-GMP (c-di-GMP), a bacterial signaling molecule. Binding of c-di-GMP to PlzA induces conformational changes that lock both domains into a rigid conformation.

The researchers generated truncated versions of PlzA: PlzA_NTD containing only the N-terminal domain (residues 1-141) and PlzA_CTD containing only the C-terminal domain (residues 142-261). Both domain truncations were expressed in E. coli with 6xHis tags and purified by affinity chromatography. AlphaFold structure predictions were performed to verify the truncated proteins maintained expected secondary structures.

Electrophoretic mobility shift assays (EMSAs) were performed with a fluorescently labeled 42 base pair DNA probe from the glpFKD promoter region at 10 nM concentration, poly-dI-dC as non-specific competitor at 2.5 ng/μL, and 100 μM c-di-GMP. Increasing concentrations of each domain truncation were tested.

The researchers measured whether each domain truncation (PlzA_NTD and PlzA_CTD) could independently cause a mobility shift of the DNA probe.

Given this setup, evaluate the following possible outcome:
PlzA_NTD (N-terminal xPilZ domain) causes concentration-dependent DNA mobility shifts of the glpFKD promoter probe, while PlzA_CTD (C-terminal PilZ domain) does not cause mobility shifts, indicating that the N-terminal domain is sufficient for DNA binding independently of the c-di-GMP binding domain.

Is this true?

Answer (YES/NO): YES